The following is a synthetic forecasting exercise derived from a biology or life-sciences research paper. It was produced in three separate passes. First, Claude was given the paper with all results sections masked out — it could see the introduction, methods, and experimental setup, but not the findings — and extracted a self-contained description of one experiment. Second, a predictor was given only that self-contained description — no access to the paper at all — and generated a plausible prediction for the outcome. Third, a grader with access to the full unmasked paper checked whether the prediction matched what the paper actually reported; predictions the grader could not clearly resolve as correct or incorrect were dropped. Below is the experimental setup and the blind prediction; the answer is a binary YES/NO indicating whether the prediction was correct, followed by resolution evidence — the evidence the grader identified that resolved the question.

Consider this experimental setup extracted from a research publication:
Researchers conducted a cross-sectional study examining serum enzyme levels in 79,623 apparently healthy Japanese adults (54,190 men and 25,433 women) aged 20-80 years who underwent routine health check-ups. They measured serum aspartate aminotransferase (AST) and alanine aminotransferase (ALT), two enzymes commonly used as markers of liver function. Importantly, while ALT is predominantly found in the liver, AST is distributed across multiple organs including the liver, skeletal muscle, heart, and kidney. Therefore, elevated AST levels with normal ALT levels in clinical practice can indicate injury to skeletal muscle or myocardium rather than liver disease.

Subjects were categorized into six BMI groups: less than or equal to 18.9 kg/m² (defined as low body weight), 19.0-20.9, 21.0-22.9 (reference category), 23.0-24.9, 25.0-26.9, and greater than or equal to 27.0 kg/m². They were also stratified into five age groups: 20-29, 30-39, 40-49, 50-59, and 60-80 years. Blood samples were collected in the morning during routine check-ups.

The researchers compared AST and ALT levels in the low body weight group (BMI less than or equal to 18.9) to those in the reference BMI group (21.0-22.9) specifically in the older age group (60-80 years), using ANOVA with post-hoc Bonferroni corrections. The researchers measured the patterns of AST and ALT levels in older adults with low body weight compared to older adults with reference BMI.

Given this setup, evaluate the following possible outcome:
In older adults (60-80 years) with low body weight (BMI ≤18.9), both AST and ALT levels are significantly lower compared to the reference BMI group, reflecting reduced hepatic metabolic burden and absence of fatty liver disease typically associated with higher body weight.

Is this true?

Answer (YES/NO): NO